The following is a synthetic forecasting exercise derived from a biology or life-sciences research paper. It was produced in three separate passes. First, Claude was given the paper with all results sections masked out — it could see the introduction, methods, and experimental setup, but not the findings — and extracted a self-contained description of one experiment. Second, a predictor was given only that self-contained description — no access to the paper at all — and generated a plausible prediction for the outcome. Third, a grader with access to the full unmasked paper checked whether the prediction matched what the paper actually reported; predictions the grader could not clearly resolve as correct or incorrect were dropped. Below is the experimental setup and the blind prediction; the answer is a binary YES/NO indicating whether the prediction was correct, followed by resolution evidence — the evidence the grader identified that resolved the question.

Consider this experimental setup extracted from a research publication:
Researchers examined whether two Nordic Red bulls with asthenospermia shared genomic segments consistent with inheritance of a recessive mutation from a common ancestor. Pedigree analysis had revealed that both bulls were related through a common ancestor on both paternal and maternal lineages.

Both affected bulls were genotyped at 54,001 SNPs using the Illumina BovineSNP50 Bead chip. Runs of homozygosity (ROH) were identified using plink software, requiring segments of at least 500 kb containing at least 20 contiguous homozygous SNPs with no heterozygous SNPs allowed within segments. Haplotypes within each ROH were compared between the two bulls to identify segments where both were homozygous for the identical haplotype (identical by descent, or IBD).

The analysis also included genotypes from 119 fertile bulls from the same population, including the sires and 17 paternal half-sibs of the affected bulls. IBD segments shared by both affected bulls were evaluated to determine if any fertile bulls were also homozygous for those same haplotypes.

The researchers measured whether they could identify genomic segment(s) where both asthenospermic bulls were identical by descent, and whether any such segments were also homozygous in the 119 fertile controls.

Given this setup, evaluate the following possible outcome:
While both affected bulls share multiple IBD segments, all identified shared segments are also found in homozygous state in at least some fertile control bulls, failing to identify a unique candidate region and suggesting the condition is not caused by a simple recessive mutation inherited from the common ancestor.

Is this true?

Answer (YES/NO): NO